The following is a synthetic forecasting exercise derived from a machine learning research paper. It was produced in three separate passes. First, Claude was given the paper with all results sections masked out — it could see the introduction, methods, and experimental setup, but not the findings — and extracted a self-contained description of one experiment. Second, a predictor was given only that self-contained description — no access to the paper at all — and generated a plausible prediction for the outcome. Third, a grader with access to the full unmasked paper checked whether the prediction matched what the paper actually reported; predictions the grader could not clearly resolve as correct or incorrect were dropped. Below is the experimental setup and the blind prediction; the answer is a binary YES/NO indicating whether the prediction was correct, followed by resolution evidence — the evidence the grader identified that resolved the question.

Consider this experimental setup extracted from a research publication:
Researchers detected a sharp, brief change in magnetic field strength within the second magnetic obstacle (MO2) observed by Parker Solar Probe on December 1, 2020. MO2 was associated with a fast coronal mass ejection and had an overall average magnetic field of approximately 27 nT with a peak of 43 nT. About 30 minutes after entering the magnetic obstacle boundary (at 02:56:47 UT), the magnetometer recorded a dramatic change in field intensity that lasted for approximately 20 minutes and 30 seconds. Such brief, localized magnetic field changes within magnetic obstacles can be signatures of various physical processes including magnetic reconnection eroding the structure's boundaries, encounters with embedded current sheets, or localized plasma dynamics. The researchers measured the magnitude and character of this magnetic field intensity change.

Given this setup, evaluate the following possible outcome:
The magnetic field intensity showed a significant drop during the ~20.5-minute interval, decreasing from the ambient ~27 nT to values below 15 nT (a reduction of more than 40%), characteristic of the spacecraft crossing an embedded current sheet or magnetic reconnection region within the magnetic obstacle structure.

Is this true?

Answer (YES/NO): NO